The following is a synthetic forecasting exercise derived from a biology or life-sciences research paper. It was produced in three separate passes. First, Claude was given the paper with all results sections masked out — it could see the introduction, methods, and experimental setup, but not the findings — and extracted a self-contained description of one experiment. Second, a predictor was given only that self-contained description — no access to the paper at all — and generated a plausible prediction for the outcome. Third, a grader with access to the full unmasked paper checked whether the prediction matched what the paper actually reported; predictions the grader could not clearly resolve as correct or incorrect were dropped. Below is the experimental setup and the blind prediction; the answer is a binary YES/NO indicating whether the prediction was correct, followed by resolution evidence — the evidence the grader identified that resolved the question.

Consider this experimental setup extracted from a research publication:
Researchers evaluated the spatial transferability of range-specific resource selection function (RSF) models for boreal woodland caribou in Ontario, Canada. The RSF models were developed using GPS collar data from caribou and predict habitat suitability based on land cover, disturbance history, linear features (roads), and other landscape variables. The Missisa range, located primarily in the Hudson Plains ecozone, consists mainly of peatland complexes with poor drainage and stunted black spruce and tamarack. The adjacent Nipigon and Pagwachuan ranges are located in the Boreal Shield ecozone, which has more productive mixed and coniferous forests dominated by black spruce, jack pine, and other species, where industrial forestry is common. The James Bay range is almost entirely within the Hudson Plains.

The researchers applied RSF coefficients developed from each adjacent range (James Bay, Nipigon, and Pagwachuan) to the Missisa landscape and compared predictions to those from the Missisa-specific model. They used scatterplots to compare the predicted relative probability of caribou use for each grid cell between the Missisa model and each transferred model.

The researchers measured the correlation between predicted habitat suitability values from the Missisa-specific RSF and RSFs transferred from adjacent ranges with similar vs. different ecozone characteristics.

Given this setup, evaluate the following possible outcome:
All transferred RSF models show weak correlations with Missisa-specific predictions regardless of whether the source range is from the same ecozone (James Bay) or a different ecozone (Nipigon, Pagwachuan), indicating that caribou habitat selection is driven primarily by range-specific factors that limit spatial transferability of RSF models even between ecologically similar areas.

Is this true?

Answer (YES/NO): NO